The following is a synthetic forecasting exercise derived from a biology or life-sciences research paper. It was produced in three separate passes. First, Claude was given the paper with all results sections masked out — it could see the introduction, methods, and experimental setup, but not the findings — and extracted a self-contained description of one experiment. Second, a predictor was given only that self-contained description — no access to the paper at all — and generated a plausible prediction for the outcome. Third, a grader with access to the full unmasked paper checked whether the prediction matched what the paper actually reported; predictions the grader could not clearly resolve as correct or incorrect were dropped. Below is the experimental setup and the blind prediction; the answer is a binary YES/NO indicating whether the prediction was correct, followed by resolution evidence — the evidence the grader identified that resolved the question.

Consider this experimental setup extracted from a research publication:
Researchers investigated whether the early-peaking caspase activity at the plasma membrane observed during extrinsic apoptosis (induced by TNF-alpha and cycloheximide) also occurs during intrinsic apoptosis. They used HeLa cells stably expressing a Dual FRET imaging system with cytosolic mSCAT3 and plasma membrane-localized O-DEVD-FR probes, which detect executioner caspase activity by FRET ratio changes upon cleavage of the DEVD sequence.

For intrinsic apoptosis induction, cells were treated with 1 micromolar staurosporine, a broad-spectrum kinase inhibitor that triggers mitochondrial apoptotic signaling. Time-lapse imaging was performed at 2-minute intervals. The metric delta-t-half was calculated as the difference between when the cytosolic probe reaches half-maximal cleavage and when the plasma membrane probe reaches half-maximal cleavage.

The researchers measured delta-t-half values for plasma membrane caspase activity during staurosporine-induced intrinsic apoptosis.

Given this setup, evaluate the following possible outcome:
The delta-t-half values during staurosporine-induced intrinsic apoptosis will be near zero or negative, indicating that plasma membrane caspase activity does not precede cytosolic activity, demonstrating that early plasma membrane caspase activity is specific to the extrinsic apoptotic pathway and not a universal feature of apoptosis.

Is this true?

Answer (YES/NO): NO